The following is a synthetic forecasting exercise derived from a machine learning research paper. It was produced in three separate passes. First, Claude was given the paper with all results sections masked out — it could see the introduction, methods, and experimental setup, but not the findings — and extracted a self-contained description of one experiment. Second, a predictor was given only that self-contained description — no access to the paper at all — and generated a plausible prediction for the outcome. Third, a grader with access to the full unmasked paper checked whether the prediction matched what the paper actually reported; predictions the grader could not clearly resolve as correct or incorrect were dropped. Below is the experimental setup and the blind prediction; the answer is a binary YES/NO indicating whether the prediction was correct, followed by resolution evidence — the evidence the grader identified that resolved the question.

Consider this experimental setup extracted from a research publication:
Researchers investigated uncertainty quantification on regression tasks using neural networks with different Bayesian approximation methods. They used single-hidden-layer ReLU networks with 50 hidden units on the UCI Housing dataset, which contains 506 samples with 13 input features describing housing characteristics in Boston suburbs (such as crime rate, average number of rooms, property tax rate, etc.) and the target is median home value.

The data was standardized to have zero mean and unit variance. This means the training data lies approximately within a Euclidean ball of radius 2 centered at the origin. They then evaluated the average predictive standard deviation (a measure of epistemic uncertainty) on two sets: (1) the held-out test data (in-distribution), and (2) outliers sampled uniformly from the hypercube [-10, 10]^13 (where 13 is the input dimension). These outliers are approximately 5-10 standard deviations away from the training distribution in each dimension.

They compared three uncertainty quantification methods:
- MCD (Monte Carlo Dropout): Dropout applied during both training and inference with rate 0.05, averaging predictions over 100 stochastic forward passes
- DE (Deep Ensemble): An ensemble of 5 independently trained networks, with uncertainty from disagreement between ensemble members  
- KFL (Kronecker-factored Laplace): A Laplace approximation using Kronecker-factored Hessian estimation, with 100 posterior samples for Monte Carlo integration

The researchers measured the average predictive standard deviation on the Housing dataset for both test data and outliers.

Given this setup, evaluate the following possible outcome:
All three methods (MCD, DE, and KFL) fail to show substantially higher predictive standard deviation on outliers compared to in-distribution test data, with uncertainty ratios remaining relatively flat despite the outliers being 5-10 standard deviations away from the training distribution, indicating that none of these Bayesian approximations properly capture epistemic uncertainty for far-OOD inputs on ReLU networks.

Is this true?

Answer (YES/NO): NO